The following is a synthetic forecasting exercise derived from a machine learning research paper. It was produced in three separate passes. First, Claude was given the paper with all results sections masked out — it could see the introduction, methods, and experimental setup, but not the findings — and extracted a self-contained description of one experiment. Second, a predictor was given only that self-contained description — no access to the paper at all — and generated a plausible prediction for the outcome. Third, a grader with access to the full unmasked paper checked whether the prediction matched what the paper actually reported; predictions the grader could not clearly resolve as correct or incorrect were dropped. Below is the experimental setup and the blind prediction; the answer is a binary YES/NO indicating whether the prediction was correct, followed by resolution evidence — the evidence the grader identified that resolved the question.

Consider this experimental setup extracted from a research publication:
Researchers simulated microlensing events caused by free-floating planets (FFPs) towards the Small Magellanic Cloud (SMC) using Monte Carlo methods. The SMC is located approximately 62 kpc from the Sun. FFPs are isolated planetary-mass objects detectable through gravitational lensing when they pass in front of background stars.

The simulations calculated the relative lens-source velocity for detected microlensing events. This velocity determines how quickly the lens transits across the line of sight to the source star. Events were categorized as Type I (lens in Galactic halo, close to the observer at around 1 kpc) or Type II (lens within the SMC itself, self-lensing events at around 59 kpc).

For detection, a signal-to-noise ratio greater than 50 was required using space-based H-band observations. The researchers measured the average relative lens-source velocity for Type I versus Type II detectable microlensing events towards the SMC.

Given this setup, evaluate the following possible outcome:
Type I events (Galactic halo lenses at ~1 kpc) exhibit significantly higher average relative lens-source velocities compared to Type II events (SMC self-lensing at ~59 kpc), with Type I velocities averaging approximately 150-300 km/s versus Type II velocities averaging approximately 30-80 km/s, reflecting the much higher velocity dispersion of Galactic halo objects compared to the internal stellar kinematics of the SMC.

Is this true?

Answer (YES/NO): NO